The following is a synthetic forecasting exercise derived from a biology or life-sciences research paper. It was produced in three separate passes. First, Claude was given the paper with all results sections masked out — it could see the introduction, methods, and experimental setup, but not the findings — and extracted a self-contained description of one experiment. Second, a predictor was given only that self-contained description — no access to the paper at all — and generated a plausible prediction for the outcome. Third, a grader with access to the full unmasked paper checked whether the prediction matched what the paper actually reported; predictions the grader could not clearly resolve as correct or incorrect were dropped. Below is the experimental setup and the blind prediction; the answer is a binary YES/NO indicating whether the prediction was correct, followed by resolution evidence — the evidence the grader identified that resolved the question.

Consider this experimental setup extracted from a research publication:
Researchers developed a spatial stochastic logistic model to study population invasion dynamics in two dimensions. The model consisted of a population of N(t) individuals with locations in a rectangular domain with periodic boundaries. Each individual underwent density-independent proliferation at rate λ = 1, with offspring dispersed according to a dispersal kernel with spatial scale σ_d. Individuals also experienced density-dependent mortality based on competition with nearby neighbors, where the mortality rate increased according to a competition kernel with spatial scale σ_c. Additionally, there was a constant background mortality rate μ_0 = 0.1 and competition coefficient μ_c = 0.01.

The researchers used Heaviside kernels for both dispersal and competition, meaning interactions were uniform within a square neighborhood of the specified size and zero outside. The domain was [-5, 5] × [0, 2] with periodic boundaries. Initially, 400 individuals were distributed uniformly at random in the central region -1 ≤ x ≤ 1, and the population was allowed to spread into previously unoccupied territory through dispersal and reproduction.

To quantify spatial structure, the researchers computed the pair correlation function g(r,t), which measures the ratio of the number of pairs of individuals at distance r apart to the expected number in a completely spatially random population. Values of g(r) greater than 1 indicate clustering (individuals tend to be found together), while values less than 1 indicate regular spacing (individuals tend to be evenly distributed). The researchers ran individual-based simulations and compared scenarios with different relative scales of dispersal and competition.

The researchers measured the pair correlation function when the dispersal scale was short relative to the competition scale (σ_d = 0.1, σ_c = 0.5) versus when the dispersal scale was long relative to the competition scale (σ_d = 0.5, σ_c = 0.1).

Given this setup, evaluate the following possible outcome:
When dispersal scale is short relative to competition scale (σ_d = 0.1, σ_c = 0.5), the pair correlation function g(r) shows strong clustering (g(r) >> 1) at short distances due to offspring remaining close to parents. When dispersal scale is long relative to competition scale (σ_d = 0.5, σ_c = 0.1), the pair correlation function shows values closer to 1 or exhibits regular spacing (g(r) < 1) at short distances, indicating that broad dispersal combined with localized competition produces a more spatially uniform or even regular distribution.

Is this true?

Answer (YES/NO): YES